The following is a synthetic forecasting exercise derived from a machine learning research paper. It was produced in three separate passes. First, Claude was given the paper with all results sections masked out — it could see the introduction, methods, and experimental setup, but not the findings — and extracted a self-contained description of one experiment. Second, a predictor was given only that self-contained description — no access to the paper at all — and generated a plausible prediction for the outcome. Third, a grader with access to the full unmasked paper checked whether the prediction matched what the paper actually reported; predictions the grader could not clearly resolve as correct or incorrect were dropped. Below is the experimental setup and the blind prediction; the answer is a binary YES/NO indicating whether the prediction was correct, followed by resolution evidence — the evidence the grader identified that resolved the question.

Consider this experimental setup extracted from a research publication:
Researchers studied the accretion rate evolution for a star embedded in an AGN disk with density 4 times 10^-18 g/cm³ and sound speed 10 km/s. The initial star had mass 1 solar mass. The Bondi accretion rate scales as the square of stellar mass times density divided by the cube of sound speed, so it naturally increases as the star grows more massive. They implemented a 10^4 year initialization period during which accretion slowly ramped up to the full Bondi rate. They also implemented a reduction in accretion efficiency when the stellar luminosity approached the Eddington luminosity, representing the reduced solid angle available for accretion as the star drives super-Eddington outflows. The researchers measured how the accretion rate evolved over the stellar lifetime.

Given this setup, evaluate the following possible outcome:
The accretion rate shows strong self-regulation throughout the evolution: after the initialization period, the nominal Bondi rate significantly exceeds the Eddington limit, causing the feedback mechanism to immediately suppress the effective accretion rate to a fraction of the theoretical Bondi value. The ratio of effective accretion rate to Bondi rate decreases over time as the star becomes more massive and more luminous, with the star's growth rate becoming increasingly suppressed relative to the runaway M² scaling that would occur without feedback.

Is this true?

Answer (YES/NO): NO